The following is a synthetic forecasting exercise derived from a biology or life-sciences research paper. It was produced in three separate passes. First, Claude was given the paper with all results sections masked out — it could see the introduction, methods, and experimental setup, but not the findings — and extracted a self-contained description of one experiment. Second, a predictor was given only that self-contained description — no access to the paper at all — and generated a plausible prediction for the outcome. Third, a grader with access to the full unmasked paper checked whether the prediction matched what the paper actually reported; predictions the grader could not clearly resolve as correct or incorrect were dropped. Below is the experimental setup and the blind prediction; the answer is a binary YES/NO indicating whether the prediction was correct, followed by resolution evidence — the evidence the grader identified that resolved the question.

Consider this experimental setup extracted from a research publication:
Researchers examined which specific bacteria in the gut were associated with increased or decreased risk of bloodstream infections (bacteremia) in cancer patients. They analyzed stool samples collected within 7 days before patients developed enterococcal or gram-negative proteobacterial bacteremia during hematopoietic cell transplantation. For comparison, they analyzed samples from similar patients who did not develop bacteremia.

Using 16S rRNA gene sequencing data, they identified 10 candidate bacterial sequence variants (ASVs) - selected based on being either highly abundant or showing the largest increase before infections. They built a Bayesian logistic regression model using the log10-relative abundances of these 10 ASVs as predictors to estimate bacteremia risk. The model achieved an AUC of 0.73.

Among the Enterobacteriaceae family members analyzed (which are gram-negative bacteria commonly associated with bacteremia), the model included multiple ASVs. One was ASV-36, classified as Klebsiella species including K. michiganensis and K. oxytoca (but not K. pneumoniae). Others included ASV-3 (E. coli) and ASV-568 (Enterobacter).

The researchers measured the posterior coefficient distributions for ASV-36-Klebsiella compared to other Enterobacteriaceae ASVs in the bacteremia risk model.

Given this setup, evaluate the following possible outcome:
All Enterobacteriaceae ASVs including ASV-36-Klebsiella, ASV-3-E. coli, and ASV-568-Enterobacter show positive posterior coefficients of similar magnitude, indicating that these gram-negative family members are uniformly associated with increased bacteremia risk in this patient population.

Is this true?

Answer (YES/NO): NO